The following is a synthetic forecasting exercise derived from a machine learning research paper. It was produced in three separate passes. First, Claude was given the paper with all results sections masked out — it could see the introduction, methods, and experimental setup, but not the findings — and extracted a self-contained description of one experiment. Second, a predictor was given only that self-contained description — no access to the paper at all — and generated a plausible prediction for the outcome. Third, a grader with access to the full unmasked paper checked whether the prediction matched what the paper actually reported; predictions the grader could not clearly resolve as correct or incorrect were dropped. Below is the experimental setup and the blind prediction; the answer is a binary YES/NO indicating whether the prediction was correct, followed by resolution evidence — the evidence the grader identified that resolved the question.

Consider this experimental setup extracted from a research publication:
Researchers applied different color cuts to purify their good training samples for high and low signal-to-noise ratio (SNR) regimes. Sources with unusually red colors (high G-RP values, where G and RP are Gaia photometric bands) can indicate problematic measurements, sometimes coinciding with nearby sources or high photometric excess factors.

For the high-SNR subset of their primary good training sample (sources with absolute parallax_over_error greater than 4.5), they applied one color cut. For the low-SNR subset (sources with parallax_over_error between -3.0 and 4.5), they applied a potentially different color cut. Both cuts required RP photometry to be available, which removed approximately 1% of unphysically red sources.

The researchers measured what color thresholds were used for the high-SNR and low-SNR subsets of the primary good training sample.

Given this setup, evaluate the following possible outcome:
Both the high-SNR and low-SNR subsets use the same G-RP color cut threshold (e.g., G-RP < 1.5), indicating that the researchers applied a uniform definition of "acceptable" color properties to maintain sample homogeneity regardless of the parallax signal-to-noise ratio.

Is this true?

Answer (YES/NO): NO